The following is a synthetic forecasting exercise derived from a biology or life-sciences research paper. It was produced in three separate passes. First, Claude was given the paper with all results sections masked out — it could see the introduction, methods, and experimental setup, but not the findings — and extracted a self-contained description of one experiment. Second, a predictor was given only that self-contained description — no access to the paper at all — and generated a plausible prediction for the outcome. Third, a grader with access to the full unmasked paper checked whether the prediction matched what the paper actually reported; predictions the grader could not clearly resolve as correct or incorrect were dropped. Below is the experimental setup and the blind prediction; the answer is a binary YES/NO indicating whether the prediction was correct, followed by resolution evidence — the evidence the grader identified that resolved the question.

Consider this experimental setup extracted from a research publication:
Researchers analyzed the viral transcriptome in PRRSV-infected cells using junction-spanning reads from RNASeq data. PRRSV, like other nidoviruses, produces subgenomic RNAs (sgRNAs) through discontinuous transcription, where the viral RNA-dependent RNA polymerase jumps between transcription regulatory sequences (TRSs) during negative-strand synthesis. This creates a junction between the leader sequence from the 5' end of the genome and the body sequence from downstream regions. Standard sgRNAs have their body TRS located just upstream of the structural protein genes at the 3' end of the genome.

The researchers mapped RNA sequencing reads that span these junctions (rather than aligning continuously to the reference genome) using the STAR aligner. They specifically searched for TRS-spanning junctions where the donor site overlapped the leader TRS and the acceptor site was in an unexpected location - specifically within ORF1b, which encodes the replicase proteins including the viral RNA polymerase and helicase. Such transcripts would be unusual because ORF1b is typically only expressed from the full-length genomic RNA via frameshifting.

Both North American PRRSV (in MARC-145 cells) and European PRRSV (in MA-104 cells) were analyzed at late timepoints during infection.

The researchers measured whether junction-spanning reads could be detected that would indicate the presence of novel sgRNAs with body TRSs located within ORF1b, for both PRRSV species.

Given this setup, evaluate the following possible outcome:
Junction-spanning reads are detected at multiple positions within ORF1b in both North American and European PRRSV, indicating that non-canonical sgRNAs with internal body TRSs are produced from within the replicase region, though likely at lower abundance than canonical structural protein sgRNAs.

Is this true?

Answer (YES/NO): YES